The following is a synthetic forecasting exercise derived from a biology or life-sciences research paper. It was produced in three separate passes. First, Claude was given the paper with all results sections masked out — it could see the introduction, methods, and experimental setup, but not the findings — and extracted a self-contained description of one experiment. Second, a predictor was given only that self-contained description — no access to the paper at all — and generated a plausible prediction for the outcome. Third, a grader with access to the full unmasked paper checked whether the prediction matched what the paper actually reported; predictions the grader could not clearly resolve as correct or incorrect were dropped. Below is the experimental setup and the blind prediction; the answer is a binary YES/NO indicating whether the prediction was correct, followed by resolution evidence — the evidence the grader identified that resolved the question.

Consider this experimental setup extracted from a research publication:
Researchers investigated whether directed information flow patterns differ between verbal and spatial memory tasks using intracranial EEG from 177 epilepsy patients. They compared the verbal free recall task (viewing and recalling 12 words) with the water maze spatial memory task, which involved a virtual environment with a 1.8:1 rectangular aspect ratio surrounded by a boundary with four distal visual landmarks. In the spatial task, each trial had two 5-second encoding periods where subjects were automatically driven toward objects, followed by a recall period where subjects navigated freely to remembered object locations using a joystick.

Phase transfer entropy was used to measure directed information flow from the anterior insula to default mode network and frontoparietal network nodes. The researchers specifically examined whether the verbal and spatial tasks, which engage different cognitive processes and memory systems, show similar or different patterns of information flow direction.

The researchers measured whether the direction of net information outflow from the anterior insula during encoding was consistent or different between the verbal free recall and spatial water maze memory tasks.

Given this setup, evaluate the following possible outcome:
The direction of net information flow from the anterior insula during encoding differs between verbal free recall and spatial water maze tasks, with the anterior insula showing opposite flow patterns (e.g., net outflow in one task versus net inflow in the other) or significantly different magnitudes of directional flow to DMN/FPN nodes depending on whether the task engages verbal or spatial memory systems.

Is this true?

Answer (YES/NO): NO